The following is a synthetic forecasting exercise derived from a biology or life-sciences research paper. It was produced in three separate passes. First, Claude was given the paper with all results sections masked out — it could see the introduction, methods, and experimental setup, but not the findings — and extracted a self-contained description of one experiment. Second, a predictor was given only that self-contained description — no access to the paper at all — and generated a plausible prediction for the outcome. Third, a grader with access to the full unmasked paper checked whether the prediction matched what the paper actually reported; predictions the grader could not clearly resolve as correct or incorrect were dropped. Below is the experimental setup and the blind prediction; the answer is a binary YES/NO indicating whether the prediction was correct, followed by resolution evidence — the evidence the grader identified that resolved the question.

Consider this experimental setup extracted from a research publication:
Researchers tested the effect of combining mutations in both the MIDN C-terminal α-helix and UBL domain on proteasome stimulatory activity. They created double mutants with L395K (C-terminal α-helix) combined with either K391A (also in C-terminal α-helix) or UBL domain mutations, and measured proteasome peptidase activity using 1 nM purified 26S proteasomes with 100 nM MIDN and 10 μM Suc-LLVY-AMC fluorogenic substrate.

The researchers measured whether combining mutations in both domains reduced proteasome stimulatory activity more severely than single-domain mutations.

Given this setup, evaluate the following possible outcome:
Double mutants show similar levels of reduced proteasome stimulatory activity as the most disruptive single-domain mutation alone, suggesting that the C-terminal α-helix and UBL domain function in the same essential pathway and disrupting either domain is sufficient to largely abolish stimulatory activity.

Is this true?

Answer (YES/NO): NO